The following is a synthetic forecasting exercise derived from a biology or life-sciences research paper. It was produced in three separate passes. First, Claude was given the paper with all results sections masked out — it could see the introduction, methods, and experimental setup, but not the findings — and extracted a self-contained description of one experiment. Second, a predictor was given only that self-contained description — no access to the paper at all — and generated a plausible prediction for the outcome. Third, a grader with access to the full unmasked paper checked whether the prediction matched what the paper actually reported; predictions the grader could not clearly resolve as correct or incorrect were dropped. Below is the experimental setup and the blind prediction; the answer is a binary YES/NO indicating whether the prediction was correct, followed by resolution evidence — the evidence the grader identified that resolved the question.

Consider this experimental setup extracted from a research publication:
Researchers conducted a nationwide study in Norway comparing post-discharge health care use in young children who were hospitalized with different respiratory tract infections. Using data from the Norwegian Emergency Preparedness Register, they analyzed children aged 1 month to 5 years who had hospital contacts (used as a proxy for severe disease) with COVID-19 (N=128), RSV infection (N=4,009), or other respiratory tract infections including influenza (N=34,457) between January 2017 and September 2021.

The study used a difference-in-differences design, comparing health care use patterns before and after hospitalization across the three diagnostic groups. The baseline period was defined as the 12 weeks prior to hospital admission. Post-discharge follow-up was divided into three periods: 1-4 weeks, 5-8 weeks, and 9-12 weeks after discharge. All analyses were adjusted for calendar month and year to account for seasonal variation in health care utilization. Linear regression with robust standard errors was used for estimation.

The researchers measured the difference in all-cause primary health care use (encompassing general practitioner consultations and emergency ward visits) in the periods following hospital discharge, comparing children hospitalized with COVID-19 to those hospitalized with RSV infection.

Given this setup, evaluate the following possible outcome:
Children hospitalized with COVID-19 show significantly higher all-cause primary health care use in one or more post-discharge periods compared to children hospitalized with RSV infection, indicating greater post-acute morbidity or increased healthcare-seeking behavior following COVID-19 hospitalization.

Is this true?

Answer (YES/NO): YES